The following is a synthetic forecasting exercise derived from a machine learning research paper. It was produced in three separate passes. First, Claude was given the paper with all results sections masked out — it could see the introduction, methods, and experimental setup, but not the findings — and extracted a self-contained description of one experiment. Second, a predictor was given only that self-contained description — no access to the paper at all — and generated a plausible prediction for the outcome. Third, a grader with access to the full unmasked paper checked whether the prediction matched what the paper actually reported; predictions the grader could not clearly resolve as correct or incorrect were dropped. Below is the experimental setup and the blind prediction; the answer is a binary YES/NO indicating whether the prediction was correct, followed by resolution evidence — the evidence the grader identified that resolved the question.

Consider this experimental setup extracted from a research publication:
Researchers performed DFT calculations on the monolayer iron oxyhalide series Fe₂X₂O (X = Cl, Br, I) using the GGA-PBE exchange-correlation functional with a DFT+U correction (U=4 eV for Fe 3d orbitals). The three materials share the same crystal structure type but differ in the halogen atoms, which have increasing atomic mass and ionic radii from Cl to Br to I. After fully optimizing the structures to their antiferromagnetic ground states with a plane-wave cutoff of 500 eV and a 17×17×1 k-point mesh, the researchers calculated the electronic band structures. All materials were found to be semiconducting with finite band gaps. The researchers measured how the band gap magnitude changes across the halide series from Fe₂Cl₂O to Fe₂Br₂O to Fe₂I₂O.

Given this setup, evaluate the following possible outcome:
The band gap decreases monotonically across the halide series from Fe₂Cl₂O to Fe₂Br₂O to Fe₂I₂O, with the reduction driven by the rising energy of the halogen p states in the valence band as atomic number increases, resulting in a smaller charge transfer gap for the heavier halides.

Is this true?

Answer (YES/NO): YES